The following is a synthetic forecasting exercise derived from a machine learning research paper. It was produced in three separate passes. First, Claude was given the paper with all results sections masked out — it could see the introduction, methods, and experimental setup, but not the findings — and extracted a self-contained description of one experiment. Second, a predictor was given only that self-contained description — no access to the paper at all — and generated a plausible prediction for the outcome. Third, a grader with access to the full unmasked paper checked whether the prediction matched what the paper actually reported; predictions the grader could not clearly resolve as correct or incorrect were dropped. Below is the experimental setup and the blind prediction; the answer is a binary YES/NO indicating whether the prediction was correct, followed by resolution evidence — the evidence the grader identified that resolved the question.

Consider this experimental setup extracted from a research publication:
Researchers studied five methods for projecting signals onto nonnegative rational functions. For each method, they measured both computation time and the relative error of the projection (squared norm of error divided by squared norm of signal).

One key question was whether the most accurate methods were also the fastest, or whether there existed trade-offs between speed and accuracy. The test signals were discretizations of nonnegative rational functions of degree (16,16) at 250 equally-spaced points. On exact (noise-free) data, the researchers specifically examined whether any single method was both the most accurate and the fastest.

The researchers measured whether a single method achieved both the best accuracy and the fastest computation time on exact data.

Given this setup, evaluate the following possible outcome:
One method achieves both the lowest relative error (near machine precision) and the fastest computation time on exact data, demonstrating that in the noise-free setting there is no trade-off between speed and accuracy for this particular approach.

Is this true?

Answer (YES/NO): NO